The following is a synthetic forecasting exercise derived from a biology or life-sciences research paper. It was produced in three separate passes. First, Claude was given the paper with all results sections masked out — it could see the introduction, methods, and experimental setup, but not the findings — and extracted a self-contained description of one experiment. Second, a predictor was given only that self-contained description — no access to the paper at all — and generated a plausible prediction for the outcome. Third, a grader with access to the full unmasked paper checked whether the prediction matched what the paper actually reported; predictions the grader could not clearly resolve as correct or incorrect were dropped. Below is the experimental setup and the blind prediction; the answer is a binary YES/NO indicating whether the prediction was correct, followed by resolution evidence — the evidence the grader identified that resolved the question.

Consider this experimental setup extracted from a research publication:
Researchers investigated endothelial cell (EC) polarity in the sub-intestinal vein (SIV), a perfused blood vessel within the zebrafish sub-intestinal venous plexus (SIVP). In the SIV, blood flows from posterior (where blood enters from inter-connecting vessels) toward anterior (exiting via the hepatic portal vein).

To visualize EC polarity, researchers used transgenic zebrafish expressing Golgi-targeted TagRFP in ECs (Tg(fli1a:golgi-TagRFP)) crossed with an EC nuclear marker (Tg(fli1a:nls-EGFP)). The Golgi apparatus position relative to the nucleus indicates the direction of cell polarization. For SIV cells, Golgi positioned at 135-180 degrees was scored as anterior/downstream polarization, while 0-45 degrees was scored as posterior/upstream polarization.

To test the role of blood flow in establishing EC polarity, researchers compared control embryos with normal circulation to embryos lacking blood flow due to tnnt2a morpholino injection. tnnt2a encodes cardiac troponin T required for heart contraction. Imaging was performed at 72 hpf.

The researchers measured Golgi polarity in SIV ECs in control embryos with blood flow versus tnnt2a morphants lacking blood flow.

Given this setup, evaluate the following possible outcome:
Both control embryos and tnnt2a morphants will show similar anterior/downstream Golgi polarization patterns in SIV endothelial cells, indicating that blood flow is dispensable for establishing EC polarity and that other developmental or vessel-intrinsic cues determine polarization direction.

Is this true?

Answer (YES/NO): NO